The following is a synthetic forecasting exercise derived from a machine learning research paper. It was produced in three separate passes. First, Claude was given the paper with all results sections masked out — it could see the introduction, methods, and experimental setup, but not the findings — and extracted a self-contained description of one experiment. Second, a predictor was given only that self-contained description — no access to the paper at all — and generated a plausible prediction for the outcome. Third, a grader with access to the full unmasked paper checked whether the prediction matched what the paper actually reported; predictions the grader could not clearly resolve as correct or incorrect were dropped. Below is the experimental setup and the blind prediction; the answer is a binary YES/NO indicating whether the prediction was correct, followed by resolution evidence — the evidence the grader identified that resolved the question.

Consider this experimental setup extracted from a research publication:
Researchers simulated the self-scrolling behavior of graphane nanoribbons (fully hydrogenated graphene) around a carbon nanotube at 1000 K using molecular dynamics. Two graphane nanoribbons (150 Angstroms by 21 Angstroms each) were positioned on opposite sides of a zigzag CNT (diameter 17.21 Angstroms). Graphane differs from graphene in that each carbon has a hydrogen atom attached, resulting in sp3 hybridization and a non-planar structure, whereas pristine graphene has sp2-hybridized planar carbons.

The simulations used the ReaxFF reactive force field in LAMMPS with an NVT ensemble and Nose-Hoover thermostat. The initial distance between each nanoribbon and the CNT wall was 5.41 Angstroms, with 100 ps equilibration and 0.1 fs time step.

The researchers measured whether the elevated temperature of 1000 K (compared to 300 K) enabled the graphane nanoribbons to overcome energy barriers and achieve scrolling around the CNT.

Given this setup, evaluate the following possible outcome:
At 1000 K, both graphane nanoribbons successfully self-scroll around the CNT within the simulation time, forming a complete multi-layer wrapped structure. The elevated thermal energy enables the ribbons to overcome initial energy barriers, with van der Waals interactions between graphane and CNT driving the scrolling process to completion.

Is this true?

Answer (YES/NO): NO